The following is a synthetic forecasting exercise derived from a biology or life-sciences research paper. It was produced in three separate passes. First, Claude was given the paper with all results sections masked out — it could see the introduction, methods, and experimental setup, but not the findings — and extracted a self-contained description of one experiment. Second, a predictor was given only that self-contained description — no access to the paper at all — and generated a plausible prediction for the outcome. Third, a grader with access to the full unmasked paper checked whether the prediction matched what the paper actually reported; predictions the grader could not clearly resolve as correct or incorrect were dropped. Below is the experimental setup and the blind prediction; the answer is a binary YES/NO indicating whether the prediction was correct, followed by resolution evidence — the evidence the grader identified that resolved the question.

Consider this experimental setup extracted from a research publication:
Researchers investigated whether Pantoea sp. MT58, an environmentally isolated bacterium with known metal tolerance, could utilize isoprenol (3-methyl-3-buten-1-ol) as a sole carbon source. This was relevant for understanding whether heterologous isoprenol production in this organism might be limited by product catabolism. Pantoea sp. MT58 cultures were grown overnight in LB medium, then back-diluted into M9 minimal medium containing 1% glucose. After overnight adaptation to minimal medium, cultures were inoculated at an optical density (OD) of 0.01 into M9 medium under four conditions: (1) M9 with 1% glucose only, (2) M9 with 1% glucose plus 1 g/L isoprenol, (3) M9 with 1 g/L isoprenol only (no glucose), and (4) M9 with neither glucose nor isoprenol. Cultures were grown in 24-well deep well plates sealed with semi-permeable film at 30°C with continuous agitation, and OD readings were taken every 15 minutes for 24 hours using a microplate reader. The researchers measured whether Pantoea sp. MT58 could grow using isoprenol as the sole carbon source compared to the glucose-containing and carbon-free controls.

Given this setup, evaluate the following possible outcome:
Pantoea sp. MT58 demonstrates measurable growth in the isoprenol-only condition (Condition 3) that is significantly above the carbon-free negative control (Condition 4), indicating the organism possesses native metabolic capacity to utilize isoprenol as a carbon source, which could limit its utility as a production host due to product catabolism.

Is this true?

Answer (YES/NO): NO